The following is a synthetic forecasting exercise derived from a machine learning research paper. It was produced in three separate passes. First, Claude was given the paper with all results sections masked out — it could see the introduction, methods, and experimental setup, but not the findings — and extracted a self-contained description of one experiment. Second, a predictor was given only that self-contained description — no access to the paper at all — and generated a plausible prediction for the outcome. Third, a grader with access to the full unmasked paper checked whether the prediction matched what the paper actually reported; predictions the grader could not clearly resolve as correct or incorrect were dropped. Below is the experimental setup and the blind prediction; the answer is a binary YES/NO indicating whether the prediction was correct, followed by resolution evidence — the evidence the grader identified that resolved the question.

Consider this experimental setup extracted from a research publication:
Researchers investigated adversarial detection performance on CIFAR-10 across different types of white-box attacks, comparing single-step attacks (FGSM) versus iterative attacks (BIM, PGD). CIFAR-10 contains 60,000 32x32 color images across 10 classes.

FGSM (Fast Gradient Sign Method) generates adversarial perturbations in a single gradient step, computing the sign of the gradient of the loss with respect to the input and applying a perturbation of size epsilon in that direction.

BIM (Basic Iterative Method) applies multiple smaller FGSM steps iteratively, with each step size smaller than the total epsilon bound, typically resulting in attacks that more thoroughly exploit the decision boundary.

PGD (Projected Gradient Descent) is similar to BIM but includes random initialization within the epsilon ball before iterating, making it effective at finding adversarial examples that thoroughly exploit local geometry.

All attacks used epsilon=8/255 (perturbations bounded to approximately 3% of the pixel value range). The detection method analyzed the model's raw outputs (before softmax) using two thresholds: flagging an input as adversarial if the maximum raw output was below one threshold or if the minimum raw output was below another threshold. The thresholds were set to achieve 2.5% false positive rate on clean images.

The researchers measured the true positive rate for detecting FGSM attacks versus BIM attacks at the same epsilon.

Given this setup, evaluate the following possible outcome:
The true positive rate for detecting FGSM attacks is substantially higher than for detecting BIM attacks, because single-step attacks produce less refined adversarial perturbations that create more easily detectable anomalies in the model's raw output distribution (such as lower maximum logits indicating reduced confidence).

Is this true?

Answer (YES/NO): YES